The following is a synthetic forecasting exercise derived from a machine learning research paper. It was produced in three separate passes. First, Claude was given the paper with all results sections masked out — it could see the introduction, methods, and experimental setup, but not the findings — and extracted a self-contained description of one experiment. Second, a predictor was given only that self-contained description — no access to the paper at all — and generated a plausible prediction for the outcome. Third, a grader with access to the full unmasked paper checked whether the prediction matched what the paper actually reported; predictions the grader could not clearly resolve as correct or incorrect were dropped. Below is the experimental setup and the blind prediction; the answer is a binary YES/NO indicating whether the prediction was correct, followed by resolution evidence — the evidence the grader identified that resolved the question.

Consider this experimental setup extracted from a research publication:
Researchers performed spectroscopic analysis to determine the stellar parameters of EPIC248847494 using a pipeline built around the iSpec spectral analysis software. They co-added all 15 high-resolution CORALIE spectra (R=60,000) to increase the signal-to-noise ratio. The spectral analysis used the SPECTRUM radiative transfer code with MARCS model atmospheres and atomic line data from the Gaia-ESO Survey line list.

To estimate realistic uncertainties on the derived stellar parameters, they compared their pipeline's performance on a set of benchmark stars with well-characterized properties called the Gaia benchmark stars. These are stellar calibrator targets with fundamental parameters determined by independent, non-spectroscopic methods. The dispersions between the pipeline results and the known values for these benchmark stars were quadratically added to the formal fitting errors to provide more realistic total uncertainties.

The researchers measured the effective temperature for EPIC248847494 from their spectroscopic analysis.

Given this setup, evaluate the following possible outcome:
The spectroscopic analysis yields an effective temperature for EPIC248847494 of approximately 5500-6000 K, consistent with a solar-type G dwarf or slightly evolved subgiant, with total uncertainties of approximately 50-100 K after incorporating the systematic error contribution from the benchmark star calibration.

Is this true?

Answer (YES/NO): NO